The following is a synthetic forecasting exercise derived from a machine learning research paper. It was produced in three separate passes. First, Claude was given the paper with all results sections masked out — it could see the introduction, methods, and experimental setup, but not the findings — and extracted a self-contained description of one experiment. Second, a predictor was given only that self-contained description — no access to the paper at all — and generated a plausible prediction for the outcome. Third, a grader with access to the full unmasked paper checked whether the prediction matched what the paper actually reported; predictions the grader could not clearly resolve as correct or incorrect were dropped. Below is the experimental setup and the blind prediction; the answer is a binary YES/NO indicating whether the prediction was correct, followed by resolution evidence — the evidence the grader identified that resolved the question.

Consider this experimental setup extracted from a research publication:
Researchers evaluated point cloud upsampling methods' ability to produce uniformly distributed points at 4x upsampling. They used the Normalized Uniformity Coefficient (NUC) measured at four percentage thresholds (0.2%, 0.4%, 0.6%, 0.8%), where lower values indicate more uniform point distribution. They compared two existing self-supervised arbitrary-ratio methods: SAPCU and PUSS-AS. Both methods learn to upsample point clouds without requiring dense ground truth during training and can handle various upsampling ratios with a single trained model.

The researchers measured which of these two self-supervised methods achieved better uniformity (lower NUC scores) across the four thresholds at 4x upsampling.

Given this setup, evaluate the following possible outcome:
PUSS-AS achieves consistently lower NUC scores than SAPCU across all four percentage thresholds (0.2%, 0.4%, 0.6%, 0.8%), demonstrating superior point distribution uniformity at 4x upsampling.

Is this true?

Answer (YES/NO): NO